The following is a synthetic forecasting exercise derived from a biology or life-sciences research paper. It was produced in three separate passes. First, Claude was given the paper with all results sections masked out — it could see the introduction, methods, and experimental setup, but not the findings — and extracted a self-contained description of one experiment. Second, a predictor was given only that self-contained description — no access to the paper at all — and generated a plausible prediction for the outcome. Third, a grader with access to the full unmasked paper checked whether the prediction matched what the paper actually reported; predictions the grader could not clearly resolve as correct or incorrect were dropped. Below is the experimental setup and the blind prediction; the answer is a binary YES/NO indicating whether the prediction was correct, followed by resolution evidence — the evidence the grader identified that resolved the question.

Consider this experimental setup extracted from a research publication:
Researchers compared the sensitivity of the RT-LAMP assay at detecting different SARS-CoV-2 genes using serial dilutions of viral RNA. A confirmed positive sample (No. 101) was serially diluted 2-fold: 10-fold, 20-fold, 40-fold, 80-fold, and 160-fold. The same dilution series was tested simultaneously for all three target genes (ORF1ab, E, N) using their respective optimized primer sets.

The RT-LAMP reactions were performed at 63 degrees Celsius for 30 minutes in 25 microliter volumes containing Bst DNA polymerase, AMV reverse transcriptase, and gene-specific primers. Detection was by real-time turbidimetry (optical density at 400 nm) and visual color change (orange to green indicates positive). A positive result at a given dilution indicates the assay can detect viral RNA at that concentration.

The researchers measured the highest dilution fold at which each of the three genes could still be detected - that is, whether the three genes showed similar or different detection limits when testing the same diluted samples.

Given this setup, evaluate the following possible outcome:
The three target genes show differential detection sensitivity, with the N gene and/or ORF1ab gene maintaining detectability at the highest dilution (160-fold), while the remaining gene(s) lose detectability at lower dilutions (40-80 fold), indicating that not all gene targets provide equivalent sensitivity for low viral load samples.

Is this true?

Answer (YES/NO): NO